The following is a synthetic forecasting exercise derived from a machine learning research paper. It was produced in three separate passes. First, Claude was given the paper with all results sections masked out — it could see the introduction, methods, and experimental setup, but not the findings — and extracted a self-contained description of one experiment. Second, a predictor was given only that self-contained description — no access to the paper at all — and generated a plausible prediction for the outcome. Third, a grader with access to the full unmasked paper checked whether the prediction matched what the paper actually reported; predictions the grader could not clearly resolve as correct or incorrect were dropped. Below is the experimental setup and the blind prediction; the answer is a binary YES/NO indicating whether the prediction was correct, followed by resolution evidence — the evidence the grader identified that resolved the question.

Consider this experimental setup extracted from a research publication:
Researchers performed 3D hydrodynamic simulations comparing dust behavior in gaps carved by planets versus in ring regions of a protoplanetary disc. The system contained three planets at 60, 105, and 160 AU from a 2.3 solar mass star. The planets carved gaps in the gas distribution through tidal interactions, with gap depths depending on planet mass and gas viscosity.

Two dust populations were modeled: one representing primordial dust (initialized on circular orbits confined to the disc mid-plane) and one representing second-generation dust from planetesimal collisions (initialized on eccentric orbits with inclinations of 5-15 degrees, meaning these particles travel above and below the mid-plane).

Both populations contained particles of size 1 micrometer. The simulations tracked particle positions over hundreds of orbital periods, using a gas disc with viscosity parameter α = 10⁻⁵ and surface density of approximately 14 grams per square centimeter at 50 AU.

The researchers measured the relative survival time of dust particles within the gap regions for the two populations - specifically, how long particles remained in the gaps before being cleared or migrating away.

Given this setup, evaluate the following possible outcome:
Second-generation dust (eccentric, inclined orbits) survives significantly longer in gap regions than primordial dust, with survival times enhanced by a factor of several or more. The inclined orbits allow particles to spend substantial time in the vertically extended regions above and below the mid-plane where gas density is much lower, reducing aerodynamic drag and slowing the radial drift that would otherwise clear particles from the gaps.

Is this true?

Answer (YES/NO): NO